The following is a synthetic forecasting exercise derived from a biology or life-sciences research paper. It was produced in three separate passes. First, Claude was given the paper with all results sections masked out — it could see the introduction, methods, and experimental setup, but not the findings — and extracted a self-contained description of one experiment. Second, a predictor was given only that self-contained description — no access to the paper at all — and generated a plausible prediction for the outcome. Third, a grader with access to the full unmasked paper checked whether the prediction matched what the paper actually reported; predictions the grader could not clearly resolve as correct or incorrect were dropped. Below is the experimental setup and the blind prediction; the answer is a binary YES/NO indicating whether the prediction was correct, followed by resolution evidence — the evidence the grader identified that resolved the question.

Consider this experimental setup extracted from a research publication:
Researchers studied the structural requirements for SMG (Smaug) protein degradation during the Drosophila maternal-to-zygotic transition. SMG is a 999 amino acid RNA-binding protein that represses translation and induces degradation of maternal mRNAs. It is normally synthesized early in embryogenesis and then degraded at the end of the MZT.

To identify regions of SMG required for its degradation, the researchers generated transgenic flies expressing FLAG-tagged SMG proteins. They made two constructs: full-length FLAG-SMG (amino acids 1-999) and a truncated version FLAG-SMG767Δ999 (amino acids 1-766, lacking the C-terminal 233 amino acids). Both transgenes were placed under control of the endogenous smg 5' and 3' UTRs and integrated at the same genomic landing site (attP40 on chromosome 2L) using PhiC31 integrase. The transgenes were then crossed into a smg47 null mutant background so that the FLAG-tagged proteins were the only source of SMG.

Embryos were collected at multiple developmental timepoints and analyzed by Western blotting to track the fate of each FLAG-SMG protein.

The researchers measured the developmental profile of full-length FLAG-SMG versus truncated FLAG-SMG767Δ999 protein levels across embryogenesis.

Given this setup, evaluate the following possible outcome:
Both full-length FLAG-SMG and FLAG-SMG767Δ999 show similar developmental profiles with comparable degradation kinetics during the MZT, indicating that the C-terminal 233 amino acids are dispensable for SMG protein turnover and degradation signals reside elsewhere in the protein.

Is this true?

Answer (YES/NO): NO